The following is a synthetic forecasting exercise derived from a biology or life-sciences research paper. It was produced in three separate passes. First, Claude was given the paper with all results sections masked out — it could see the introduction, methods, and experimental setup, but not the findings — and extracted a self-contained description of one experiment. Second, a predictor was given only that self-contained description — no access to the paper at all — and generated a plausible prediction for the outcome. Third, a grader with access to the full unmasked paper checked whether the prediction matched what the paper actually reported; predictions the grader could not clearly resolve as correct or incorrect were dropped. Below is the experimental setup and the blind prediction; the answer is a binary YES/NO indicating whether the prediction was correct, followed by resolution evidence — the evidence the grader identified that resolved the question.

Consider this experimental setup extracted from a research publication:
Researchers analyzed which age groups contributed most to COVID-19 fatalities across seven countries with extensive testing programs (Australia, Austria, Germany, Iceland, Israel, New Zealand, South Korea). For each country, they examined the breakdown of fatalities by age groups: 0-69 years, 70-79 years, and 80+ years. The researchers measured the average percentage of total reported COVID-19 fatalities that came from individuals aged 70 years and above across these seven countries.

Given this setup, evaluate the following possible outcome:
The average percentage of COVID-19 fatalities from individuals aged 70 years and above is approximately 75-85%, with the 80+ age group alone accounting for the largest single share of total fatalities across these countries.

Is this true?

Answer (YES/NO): NO